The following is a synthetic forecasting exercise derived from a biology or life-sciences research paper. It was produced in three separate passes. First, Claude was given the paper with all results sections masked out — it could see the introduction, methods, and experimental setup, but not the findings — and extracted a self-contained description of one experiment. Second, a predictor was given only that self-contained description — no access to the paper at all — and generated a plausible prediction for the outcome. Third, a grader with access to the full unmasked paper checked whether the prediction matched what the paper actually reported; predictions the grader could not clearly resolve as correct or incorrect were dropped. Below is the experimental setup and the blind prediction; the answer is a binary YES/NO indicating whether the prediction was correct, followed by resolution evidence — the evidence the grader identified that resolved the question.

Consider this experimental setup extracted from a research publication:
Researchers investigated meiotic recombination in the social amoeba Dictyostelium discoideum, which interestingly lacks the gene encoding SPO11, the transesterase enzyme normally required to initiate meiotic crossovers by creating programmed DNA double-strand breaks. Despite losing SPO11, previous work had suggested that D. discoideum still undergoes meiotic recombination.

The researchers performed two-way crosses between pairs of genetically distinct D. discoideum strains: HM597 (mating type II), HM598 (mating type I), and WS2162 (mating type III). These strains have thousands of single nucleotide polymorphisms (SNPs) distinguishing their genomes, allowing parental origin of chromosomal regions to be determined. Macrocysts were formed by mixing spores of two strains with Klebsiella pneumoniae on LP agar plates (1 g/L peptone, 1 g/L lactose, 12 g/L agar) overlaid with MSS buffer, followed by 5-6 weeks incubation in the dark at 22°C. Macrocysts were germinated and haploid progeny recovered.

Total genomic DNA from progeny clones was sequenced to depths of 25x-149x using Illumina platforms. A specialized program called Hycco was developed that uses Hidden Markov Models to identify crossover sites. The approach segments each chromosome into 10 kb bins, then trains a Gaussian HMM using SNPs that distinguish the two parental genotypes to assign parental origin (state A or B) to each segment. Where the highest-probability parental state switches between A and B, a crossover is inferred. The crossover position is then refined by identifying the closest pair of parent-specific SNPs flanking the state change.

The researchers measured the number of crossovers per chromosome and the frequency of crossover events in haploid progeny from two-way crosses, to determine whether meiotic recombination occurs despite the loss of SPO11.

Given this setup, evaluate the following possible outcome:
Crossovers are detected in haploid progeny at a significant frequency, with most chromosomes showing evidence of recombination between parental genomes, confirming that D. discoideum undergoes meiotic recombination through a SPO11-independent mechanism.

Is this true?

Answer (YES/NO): YES